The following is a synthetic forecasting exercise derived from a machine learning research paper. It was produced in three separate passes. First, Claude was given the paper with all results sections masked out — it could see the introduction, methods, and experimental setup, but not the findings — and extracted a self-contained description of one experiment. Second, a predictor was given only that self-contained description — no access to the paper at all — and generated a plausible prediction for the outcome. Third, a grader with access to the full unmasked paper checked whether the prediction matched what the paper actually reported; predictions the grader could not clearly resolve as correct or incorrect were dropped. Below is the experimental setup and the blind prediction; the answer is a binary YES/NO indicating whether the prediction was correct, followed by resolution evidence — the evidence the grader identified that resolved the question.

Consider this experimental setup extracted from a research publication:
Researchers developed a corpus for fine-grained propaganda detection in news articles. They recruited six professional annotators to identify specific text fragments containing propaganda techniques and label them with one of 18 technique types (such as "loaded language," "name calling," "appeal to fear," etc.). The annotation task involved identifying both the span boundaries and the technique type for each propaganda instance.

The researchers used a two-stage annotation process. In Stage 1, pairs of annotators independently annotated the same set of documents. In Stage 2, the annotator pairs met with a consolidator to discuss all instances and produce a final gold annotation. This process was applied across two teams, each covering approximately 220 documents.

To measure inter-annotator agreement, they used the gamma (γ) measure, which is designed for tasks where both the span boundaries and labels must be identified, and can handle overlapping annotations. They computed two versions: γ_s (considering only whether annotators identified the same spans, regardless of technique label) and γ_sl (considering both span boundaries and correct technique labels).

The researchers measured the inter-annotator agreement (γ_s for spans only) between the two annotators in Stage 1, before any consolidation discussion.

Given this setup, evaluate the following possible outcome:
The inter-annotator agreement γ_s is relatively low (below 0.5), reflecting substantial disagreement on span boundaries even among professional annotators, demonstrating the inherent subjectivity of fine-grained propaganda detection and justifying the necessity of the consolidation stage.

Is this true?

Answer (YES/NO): YES